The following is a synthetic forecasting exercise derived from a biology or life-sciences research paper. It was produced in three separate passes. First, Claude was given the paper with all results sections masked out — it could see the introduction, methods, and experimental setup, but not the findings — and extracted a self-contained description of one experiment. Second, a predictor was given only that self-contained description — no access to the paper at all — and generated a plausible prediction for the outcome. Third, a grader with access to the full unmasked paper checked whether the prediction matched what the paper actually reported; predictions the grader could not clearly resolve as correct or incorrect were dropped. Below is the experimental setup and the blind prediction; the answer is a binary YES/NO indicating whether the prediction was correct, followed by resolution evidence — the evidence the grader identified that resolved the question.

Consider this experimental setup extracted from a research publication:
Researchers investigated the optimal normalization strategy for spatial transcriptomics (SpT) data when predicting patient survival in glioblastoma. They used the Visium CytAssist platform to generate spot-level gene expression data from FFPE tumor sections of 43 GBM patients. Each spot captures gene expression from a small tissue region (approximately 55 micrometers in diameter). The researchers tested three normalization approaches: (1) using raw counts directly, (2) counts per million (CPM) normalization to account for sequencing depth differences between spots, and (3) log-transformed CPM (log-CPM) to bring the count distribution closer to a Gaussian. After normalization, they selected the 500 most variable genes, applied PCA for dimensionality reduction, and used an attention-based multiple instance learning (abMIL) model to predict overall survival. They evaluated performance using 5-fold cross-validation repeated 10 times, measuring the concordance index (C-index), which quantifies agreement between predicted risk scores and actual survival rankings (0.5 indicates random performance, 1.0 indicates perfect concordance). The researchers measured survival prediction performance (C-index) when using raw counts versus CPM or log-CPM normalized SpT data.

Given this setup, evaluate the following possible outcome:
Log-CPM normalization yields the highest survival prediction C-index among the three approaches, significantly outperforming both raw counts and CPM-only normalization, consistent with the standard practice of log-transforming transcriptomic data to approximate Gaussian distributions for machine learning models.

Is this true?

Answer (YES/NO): NO